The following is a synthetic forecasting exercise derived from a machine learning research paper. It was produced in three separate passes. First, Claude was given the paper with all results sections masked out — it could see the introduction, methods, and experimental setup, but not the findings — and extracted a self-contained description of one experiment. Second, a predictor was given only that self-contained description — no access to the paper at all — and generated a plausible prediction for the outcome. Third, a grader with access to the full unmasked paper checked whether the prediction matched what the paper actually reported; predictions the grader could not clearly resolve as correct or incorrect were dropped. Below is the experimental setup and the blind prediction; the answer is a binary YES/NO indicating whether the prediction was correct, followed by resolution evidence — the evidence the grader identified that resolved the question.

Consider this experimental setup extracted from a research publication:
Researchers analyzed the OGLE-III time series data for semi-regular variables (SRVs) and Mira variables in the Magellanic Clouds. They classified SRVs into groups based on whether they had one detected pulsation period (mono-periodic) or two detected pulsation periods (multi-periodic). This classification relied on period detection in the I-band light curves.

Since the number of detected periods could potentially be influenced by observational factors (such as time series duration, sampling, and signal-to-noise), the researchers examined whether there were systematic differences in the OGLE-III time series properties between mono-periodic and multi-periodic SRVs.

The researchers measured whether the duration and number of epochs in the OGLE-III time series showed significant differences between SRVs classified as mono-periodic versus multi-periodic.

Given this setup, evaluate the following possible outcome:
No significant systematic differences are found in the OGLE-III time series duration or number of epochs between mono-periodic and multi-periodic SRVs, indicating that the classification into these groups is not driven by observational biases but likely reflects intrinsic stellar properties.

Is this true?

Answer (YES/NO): YES